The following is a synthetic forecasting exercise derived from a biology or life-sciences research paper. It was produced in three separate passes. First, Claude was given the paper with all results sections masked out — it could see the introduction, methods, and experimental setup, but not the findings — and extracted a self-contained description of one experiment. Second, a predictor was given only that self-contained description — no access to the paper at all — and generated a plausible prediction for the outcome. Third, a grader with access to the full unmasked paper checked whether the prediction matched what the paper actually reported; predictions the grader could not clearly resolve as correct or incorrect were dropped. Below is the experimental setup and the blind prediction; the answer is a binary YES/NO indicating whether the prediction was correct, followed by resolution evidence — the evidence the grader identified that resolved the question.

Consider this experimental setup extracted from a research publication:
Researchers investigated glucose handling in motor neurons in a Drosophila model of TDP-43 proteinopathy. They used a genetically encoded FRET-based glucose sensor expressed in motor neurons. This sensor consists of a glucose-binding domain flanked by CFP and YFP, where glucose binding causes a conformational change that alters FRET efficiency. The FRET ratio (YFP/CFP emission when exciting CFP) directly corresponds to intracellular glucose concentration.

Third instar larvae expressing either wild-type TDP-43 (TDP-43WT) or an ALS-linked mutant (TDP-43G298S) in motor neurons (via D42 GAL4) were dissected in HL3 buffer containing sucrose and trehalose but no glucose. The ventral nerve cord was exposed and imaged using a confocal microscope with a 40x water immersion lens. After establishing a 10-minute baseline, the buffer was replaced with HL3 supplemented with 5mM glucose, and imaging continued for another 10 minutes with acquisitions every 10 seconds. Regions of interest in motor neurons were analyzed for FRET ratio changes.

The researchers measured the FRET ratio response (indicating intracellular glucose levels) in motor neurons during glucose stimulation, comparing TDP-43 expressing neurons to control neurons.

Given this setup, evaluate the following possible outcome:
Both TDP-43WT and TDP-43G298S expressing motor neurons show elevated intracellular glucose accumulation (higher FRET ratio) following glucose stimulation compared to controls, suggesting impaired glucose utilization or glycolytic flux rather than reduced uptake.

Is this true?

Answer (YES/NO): NO